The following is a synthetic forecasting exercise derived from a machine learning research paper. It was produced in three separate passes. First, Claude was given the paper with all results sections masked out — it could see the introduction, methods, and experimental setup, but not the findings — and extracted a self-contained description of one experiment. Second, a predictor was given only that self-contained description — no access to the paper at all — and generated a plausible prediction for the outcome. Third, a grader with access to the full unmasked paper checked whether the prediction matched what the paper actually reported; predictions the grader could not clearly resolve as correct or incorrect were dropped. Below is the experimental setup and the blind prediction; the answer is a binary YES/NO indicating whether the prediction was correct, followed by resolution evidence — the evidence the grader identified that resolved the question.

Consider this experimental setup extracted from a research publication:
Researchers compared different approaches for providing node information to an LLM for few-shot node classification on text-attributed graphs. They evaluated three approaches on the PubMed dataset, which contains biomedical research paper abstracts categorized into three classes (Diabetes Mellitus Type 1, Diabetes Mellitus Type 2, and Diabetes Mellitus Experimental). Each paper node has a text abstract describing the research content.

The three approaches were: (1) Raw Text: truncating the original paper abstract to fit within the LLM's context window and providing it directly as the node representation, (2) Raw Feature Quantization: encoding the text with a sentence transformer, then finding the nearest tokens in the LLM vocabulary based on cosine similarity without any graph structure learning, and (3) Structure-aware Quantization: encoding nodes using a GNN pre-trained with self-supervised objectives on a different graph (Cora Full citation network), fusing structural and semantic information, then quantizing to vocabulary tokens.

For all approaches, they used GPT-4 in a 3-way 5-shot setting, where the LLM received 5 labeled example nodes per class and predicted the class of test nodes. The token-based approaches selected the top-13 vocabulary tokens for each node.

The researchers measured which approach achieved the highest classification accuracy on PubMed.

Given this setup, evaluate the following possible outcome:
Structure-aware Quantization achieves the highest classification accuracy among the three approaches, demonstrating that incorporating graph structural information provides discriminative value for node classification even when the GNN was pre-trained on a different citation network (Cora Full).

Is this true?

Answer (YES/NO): NO